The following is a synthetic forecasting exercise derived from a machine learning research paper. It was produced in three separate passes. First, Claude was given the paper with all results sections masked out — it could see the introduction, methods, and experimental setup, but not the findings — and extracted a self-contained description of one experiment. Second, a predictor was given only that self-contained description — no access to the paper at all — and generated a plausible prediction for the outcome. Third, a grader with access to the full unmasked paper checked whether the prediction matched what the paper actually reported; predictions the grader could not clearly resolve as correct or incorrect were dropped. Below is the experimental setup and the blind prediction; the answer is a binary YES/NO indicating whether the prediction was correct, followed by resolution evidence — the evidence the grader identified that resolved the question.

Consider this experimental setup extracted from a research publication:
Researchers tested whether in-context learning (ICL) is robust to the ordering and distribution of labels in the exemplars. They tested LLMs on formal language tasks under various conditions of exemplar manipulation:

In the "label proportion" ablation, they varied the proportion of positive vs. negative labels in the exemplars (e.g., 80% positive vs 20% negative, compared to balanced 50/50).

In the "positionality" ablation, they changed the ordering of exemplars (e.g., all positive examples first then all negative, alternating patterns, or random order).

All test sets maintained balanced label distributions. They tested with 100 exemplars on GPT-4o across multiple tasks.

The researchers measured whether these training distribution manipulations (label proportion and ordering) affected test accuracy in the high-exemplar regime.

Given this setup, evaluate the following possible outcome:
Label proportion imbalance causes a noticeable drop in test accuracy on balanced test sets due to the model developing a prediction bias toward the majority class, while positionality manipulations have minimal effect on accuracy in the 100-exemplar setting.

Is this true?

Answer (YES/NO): NO